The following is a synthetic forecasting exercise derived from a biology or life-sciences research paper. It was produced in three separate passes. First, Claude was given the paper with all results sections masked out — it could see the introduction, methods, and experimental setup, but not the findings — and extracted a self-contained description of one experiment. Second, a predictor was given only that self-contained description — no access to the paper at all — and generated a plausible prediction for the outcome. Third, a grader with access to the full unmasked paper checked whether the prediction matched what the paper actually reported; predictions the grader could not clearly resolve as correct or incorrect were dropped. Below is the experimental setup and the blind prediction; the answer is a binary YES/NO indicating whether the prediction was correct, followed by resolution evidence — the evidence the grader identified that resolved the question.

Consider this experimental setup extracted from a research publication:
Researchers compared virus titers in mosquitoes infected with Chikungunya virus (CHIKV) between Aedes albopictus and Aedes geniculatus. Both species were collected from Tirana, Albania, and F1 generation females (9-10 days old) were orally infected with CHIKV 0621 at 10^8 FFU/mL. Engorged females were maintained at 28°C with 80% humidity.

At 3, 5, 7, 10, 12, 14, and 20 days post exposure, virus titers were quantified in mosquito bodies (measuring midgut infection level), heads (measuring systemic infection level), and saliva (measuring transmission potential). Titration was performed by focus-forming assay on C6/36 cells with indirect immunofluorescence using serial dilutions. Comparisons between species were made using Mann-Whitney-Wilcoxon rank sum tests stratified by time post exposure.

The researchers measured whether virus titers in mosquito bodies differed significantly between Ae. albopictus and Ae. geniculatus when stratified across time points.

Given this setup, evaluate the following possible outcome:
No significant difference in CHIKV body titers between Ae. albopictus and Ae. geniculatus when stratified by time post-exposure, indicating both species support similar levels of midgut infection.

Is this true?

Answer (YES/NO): NO